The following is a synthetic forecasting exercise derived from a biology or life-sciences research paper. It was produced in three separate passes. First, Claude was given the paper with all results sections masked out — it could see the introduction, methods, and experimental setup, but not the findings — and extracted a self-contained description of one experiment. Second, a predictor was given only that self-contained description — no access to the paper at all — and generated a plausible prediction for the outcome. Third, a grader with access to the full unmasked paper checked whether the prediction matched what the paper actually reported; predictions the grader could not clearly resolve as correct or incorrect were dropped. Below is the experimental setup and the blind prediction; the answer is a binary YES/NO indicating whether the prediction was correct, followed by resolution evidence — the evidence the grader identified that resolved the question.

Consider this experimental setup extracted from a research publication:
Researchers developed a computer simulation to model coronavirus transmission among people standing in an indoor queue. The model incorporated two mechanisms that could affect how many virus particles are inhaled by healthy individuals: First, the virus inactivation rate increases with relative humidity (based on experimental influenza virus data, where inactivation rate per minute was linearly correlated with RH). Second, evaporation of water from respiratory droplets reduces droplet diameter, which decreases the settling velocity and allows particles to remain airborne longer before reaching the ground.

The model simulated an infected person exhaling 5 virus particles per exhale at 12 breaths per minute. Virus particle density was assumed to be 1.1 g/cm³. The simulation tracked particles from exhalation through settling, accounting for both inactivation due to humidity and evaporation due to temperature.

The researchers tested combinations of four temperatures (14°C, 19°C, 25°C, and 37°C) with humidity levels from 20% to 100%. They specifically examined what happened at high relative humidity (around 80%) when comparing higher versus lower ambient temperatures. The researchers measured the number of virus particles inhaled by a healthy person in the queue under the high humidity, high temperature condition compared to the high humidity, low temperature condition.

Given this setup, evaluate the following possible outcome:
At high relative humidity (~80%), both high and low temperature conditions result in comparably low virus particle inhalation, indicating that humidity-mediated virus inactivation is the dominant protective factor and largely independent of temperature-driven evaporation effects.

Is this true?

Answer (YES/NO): NO